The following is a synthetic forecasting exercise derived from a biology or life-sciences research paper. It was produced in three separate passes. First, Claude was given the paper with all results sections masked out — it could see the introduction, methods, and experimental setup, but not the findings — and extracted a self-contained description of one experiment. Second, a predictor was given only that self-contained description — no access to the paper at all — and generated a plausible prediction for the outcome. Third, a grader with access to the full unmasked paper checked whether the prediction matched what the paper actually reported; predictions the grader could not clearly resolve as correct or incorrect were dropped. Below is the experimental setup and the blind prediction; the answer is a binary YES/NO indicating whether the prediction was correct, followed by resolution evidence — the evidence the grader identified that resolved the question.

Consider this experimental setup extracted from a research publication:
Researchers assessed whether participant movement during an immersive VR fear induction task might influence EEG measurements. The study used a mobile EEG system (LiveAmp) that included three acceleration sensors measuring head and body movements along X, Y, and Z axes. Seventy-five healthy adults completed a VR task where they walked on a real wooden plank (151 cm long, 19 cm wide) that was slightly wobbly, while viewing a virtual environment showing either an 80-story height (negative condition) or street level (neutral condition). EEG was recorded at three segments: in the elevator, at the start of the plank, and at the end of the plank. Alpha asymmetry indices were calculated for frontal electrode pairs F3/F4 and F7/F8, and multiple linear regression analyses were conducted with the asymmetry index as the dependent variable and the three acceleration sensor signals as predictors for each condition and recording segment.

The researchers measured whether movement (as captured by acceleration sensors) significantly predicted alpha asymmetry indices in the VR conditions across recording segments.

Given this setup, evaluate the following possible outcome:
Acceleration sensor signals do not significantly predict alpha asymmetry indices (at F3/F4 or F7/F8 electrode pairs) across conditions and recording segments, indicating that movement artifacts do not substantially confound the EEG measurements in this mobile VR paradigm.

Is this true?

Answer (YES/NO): NO